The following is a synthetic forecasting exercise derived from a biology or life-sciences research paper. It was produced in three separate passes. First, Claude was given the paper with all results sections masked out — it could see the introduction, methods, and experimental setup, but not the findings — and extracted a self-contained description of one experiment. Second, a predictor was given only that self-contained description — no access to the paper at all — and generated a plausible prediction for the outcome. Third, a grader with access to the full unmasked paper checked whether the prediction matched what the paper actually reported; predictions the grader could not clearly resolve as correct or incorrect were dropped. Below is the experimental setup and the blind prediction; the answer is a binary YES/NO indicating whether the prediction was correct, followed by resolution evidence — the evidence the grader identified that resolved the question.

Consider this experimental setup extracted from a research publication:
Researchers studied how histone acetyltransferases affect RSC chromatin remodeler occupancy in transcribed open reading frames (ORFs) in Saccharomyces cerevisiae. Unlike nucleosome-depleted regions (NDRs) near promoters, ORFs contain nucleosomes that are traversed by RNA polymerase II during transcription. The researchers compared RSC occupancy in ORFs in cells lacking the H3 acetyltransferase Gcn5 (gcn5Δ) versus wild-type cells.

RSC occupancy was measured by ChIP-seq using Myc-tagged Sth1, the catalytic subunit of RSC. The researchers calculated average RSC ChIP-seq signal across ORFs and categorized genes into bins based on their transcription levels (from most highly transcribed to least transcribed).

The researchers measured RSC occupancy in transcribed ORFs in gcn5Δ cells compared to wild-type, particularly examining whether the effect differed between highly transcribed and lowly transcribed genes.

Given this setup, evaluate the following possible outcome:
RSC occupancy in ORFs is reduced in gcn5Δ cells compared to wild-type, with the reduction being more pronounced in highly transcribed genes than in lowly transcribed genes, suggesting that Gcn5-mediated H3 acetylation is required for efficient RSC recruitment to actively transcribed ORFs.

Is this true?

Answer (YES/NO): YES